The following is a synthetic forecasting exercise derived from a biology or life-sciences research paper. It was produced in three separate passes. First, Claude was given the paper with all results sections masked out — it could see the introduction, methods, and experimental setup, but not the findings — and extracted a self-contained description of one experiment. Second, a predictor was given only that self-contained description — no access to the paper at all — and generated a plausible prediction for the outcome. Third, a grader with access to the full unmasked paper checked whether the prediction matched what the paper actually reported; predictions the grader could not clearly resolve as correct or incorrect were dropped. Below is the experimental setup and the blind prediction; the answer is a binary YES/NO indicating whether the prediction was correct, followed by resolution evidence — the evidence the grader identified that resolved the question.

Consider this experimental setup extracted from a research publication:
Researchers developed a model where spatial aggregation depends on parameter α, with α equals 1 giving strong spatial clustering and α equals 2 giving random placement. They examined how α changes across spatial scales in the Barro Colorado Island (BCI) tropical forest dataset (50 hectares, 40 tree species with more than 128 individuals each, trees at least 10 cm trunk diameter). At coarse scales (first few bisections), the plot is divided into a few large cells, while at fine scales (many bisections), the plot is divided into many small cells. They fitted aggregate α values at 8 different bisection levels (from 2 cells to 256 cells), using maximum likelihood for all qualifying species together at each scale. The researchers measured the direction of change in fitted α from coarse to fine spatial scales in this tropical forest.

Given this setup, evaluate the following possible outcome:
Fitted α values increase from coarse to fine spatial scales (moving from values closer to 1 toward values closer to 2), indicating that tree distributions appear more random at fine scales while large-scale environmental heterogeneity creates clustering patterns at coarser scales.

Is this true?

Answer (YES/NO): YES